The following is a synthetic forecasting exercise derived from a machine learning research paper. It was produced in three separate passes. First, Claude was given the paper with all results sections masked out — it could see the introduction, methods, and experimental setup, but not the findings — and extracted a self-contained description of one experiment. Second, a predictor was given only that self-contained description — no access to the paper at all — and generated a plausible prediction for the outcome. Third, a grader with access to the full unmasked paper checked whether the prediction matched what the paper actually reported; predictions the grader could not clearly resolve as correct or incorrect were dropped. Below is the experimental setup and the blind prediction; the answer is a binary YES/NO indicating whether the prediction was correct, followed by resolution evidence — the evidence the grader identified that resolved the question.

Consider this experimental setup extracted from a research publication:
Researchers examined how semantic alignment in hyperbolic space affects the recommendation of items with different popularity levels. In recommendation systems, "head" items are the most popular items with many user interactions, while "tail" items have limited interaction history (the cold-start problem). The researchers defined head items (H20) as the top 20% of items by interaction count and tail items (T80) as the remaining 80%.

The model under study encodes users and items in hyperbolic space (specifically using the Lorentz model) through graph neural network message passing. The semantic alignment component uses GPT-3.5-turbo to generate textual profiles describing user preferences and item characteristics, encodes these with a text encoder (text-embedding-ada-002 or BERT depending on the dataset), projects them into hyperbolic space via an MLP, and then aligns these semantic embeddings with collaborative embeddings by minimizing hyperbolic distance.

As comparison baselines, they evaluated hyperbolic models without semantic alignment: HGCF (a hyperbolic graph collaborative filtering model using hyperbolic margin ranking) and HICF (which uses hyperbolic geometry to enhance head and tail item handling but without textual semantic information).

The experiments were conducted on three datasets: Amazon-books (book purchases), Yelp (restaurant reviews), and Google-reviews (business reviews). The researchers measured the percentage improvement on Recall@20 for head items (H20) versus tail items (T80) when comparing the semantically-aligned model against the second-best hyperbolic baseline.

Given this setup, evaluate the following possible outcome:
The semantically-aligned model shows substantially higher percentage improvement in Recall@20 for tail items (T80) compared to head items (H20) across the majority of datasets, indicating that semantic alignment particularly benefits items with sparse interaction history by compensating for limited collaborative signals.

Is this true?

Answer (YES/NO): YES